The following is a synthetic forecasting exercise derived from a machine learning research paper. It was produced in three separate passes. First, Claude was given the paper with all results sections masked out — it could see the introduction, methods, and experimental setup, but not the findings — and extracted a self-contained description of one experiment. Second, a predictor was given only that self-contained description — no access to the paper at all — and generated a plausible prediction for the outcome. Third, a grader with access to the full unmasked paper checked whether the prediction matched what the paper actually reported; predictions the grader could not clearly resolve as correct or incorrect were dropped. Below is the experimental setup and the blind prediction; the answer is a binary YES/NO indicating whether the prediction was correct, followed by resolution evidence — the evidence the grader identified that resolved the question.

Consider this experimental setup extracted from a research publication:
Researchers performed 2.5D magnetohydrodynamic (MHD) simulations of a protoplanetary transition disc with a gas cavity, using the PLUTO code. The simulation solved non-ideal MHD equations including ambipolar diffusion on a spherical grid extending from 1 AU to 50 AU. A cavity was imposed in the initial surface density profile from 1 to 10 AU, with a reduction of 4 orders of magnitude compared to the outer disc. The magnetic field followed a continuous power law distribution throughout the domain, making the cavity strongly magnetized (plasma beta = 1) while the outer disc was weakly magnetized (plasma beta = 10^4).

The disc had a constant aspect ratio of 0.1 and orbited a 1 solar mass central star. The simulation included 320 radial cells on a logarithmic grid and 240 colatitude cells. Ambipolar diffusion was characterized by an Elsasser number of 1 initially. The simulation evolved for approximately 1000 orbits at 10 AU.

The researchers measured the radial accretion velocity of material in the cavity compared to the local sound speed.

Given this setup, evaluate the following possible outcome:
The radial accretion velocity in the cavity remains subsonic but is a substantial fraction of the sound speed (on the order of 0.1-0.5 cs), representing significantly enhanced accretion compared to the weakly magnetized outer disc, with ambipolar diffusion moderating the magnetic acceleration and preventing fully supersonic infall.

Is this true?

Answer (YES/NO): NO